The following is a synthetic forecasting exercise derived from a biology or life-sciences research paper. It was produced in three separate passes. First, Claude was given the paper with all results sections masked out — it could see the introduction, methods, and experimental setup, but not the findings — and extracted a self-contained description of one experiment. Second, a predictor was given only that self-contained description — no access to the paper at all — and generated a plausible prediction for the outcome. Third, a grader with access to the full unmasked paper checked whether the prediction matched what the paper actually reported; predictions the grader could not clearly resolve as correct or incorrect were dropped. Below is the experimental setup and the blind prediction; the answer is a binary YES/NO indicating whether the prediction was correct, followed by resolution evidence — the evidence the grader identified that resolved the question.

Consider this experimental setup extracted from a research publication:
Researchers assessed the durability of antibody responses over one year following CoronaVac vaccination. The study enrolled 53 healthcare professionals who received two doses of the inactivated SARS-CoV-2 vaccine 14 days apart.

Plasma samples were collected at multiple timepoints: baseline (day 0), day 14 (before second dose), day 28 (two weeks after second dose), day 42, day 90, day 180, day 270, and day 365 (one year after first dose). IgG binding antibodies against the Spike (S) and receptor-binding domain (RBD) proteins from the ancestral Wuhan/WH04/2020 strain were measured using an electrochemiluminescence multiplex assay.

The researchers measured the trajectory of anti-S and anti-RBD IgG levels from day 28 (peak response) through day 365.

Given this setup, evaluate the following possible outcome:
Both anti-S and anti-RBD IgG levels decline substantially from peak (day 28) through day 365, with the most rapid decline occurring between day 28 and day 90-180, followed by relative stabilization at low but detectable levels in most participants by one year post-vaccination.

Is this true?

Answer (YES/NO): NO